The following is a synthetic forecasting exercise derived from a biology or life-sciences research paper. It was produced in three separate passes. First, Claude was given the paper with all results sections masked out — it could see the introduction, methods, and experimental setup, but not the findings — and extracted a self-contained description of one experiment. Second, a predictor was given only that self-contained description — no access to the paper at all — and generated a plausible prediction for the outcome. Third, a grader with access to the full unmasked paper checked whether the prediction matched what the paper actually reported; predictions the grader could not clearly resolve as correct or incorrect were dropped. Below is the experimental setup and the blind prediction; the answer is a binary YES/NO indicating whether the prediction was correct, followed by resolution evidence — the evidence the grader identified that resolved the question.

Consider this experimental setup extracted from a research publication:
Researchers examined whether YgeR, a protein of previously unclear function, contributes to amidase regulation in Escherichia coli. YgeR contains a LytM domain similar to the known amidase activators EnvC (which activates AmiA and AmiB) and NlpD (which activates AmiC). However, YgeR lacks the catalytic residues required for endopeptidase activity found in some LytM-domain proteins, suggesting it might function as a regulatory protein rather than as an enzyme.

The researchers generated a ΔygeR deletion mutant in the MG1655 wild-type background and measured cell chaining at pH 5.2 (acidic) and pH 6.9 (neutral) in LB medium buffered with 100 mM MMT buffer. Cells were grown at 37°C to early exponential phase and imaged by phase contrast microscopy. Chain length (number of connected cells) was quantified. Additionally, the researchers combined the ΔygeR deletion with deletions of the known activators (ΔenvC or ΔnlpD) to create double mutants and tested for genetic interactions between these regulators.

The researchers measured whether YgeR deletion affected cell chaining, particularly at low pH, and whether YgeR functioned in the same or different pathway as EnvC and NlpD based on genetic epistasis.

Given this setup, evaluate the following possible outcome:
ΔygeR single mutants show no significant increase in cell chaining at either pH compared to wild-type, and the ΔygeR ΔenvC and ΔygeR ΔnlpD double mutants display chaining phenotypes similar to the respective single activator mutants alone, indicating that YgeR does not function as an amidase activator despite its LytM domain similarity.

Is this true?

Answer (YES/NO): NO